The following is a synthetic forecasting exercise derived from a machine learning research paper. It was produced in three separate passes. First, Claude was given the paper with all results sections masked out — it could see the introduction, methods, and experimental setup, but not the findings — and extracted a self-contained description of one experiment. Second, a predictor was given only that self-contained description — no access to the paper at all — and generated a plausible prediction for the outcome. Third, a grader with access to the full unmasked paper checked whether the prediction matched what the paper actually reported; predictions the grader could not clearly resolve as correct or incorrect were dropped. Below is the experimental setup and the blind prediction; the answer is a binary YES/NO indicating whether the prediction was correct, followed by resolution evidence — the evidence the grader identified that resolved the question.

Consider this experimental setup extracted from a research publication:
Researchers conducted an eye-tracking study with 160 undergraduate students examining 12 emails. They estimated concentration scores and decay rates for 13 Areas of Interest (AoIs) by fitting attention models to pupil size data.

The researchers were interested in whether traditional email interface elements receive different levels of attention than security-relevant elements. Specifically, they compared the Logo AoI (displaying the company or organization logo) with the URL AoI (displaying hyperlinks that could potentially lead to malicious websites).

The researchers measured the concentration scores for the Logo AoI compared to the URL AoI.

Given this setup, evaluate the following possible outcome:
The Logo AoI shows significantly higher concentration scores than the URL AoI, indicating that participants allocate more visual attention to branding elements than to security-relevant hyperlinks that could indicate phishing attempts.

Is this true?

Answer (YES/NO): NO